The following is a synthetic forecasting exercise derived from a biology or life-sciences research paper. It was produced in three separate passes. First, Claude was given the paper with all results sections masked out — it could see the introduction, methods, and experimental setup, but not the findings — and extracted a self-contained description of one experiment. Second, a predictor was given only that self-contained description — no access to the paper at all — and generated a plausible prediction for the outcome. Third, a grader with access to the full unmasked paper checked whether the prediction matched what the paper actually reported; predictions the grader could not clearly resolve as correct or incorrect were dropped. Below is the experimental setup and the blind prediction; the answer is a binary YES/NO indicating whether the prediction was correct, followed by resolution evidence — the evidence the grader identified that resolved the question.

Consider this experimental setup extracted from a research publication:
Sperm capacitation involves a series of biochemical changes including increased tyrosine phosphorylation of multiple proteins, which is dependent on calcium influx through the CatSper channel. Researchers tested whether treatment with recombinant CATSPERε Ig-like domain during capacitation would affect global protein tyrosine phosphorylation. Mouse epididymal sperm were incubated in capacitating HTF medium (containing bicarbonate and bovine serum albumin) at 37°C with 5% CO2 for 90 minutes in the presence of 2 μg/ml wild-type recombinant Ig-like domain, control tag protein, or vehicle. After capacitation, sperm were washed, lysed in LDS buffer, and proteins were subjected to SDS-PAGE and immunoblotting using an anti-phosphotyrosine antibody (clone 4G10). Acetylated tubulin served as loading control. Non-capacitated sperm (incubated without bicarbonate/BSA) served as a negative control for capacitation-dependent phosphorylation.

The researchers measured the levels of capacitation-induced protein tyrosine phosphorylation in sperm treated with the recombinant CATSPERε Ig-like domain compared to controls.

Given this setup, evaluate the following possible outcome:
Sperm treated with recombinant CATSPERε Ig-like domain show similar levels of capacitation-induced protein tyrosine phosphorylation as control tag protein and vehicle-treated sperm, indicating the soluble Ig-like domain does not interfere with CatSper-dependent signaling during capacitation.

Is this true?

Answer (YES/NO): NO